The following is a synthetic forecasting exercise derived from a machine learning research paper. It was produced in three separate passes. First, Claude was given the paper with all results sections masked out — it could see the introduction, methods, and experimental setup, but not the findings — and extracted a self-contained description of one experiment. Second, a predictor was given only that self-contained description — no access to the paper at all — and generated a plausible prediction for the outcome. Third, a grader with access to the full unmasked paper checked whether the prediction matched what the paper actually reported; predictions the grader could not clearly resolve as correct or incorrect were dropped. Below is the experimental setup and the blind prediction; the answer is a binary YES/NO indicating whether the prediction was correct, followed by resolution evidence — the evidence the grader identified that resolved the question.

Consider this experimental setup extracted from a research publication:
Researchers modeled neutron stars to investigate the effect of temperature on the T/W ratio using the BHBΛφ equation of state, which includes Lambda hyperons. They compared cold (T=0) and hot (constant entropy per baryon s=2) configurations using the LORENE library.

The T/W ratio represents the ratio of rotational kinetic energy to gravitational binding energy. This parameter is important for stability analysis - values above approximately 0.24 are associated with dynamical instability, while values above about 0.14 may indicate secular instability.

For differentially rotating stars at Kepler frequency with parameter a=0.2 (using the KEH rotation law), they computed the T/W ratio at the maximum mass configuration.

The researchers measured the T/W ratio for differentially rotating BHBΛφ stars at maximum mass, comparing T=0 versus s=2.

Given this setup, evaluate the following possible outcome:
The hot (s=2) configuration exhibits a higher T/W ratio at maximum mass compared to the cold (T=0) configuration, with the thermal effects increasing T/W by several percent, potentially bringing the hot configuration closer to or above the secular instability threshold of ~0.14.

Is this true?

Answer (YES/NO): NO